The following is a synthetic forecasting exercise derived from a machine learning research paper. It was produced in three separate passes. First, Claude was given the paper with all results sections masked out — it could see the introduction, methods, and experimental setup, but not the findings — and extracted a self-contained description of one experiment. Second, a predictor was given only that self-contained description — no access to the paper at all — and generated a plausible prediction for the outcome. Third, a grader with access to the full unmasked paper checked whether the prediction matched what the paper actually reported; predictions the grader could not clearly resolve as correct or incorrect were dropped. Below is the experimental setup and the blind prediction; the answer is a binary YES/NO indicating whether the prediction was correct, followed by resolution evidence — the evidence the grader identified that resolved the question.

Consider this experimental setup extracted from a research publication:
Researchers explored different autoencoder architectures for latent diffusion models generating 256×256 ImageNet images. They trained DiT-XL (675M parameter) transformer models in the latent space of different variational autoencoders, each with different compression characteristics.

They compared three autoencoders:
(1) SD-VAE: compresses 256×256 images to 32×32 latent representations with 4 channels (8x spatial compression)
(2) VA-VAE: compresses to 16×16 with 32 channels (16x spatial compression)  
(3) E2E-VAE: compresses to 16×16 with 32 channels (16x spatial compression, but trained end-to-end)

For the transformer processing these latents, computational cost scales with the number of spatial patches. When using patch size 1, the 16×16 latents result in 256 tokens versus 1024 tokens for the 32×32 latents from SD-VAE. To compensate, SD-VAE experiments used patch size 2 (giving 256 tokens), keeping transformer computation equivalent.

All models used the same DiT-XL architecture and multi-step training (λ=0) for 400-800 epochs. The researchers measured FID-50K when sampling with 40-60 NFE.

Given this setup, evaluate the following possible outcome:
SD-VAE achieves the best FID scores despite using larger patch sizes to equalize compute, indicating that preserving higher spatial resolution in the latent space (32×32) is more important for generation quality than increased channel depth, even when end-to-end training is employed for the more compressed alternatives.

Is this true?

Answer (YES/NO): NO